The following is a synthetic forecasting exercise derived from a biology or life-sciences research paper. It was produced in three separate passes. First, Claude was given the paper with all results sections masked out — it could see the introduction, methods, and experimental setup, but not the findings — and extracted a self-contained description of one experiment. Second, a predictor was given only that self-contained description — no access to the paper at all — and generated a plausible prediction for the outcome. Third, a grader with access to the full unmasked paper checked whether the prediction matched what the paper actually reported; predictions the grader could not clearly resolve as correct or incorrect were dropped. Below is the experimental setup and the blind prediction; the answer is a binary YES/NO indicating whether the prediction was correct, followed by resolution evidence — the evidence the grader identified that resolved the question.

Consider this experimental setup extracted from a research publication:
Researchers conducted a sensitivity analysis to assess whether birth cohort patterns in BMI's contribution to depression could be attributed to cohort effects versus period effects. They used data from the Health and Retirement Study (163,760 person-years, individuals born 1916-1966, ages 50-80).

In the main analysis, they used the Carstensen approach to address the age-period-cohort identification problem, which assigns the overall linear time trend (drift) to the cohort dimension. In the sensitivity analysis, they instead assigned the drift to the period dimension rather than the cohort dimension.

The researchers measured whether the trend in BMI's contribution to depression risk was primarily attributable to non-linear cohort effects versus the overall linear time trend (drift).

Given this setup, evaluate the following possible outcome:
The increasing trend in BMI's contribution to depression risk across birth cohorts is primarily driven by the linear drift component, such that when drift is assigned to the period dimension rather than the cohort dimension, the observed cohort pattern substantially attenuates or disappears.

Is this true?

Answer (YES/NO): YES